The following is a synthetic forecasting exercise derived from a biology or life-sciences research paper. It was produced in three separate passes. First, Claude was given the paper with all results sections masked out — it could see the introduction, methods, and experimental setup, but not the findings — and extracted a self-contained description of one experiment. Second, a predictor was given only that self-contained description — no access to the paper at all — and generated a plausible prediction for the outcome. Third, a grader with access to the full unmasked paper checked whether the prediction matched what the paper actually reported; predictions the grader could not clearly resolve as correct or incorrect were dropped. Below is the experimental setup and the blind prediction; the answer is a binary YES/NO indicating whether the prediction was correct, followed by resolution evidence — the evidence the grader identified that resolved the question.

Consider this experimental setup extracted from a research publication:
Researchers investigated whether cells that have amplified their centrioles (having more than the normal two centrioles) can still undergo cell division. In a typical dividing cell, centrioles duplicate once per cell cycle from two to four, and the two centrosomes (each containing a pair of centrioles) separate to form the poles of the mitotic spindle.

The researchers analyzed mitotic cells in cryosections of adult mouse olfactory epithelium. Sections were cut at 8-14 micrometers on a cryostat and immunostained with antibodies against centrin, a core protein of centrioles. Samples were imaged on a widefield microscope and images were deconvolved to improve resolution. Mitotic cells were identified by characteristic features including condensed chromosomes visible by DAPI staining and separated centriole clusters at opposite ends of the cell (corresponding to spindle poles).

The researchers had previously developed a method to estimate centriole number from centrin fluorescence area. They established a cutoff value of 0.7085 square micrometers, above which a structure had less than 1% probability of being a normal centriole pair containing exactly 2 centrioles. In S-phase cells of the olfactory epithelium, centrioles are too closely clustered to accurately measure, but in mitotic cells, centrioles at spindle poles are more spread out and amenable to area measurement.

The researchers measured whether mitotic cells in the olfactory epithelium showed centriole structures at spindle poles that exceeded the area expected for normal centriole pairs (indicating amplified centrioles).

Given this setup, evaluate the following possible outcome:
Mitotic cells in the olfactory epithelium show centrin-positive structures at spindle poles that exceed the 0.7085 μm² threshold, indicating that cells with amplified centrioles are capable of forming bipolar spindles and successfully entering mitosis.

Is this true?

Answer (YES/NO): YES